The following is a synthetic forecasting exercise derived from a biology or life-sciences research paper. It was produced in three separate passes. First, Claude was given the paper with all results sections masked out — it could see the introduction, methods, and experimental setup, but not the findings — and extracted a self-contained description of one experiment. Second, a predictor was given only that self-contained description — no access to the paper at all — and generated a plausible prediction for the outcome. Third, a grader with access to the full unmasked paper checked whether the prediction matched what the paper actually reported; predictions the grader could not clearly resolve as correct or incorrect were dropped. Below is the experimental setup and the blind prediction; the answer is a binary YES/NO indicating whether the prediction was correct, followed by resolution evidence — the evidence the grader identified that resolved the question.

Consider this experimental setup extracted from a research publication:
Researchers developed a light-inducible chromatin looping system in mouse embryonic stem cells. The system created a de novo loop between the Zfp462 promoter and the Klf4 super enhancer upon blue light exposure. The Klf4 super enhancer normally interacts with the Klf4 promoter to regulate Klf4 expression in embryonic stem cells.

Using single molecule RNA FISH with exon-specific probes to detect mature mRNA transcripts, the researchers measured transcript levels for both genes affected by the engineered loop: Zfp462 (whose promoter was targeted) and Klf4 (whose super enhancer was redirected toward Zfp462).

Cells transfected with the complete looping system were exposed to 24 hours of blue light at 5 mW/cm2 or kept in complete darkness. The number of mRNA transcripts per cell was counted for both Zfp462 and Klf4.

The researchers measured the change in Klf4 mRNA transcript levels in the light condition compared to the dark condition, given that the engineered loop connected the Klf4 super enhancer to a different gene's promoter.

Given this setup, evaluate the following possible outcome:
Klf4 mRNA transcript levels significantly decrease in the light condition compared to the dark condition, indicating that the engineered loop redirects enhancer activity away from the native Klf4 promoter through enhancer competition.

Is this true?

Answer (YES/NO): NO